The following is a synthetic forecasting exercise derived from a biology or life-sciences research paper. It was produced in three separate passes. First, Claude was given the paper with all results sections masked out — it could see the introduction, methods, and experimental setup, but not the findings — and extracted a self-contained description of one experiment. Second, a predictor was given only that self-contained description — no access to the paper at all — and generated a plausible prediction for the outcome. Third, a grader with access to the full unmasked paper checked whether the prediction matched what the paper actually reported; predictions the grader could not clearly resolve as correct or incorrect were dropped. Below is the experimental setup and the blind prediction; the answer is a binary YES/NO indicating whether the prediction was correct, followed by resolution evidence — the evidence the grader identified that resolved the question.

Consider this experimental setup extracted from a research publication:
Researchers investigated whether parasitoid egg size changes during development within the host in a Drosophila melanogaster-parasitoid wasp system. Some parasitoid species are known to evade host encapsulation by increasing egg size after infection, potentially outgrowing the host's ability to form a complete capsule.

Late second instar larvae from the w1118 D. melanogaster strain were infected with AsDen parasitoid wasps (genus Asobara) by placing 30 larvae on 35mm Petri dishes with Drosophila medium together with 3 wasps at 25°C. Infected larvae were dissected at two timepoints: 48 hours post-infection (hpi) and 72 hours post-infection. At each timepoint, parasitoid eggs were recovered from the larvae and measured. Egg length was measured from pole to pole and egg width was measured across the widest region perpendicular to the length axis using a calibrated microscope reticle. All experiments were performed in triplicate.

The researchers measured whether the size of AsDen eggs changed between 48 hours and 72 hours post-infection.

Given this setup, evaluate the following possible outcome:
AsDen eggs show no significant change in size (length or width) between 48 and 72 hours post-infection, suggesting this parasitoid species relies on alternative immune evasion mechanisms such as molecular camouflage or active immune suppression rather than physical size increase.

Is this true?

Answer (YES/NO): NO